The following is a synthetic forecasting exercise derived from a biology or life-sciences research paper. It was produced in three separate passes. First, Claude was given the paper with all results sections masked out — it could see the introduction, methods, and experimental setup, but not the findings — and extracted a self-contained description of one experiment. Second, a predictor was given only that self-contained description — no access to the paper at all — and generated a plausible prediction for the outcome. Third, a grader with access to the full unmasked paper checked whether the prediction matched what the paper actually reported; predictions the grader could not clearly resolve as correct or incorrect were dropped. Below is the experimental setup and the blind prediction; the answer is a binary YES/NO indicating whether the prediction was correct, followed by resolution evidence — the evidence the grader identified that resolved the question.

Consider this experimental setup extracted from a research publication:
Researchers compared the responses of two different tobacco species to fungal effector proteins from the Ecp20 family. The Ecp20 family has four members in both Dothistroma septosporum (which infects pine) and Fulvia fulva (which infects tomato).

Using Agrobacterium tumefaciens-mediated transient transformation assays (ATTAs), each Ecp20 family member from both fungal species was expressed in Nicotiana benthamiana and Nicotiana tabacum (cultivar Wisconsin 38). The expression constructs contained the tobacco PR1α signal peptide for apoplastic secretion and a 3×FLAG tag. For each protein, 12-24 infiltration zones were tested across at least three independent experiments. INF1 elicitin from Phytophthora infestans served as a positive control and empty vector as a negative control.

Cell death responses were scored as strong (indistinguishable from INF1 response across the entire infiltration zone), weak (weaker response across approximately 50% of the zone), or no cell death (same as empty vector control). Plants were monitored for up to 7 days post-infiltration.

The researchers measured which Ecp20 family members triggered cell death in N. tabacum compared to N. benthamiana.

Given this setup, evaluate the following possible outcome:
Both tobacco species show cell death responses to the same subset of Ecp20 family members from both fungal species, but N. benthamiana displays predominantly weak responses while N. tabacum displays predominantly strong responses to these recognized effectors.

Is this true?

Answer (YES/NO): NO